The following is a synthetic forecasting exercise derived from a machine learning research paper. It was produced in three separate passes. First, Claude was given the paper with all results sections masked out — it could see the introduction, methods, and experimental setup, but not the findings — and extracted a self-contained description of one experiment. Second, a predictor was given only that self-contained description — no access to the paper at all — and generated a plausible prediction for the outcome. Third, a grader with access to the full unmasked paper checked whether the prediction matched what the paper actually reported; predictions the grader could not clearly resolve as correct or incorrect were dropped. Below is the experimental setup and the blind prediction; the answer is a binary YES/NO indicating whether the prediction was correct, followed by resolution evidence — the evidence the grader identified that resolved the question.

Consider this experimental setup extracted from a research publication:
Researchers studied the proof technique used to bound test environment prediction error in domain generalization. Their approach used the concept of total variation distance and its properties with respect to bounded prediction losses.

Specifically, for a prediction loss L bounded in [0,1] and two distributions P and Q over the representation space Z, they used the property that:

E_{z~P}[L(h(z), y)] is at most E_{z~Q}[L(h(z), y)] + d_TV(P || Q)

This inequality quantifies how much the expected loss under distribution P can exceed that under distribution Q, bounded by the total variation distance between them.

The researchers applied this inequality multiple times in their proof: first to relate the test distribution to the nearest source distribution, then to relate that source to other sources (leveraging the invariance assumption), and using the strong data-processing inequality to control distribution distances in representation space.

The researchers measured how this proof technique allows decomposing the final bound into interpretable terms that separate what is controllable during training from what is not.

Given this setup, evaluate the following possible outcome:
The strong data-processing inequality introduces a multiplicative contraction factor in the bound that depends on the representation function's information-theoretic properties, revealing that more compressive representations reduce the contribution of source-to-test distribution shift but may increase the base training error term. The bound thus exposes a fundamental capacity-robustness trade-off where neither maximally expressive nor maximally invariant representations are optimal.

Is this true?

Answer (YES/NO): YES